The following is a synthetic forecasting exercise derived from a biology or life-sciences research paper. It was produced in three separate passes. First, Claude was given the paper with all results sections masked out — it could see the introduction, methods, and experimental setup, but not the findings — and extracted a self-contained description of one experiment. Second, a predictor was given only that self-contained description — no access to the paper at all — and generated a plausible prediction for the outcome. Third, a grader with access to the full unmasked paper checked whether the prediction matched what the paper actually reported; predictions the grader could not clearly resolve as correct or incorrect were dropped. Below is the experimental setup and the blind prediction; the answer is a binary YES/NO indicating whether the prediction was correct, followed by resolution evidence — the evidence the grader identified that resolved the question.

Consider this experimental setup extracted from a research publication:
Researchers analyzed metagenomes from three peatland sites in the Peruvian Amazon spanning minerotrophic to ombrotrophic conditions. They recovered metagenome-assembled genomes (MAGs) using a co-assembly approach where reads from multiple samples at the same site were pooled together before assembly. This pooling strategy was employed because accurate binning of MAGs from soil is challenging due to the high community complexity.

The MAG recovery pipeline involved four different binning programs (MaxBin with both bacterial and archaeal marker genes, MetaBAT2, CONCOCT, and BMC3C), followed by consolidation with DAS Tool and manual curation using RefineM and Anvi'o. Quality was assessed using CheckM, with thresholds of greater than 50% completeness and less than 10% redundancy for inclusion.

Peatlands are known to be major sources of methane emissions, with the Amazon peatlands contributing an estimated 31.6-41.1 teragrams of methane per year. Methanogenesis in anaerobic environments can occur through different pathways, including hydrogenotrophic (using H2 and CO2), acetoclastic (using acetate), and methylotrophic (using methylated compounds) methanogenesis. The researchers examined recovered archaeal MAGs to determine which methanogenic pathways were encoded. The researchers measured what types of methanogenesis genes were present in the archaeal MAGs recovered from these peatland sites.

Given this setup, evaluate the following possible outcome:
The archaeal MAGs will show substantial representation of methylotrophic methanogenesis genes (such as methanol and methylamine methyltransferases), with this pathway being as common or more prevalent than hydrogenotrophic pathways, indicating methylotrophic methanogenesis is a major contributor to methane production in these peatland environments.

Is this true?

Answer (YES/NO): NO